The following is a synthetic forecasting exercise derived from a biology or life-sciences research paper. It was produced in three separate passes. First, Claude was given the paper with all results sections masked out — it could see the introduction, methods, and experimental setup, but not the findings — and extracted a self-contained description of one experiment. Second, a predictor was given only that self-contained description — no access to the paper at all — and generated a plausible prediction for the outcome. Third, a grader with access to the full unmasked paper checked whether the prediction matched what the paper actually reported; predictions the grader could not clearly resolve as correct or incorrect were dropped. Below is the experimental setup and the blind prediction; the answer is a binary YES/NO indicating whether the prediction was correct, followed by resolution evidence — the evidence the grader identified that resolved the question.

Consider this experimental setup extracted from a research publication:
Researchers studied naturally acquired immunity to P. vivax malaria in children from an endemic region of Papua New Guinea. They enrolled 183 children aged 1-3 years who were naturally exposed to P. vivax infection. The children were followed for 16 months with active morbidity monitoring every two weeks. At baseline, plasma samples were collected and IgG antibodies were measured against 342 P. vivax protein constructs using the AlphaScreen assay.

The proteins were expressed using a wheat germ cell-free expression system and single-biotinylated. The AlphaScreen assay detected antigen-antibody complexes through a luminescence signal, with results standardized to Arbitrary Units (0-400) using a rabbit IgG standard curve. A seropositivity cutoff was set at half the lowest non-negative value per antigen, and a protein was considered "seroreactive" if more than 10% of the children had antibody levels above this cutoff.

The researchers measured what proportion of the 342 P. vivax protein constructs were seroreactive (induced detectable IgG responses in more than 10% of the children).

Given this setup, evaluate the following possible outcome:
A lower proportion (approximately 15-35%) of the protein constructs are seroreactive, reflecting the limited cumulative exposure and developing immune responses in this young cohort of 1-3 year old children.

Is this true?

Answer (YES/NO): NO